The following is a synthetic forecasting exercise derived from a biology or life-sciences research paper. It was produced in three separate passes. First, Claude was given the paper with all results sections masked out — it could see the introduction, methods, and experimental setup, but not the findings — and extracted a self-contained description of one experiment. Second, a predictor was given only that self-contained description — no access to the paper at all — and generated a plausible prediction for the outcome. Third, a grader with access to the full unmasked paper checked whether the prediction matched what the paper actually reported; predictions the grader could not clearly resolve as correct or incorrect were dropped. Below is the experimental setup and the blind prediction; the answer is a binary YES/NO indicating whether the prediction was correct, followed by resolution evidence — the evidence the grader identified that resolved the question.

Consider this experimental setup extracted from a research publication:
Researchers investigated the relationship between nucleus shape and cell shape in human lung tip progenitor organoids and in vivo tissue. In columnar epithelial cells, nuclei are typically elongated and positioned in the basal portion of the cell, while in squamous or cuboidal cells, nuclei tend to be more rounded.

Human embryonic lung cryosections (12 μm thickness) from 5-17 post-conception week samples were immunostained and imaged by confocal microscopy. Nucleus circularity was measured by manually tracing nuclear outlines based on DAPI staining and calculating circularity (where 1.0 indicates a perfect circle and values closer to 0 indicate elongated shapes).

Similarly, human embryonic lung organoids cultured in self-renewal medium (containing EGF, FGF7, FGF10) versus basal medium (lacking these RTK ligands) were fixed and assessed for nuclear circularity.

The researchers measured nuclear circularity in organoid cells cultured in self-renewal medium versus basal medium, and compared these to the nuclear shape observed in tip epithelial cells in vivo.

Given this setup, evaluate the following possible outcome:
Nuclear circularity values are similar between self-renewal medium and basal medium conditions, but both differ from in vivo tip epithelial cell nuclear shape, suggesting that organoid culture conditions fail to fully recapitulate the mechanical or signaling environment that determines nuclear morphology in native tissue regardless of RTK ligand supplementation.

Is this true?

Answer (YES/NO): NO